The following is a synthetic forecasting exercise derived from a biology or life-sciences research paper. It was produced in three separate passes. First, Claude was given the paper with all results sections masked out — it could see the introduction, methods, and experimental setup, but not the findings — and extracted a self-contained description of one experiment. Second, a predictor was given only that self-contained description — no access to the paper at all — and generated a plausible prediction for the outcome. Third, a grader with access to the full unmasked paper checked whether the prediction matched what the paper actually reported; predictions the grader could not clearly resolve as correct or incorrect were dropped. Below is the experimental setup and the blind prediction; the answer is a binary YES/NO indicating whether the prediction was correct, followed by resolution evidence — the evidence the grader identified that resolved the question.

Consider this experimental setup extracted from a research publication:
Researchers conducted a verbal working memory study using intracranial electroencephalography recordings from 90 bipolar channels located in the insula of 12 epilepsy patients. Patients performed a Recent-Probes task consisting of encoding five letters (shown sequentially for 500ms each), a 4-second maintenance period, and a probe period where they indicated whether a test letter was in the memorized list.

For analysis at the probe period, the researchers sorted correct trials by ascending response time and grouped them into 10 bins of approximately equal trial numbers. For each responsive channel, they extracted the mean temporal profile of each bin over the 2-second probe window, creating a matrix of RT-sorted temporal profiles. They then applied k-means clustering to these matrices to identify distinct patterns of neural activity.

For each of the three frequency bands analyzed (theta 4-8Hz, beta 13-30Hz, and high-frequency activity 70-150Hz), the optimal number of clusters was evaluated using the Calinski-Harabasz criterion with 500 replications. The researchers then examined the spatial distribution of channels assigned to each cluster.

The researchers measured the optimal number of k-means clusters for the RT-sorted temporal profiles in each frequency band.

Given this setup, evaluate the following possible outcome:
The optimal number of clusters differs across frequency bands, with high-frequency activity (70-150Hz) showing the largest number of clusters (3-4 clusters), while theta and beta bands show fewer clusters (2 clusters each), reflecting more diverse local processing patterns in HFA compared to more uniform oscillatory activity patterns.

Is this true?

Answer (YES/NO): NO